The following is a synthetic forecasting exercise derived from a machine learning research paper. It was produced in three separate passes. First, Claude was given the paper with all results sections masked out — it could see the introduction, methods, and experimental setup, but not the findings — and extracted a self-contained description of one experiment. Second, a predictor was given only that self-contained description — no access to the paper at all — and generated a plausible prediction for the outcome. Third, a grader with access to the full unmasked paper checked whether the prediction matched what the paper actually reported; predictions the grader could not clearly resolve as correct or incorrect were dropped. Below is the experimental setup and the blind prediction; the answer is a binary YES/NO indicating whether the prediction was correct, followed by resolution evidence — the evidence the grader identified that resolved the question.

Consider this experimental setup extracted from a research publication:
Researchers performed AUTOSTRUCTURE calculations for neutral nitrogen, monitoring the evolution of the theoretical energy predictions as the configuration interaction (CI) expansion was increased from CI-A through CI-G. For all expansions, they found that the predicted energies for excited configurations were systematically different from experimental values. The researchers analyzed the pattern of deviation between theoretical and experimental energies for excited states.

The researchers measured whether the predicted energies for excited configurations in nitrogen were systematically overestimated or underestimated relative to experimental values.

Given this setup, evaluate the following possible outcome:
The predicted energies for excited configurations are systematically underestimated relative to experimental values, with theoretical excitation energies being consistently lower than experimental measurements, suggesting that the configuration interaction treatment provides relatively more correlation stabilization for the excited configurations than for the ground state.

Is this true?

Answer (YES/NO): YES